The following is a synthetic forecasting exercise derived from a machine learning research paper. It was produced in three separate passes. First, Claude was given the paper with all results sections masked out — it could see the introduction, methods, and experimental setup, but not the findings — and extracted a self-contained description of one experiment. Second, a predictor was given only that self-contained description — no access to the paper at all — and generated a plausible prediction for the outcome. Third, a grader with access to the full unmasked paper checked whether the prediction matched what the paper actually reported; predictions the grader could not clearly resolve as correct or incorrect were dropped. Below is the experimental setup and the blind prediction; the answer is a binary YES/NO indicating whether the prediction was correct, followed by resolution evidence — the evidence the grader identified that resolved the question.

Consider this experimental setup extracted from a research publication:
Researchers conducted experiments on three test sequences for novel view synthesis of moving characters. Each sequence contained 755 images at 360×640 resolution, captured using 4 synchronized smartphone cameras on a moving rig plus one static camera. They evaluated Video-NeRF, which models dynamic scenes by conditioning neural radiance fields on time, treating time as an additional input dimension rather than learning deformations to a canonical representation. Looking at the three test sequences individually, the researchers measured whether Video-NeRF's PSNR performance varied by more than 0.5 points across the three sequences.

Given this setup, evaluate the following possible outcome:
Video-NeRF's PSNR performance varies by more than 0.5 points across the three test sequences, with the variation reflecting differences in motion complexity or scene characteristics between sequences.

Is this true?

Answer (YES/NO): YES